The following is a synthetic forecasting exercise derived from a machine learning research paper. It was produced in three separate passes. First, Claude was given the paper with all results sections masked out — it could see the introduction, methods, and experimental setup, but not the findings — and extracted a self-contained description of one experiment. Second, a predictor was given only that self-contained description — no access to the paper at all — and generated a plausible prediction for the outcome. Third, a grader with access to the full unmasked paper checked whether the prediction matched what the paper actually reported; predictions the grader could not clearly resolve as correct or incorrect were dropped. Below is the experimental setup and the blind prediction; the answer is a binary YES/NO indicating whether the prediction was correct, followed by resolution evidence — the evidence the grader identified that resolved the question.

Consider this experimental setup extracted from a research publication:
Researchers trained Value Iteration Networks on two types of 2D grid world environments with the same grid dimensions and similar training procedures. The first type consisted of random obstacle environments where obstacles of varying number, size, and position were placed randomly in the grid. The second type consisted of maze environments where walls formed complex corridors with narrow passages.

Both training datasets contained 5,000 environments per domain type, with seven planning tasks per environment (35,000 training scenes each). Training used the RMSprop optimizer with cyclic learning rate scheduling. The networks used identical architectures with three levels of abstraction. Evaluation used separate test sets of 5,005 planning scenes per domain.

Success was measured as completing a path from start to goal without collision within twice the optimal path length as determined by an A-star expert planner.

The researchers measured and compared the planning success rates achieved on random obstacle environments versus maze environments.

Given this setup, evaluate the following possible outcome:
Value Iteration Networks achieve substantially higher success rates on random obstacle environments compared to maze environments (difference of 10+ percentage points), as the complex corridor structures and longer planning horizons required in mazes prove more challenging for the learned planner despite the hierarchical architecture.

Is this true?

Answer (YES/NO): YES